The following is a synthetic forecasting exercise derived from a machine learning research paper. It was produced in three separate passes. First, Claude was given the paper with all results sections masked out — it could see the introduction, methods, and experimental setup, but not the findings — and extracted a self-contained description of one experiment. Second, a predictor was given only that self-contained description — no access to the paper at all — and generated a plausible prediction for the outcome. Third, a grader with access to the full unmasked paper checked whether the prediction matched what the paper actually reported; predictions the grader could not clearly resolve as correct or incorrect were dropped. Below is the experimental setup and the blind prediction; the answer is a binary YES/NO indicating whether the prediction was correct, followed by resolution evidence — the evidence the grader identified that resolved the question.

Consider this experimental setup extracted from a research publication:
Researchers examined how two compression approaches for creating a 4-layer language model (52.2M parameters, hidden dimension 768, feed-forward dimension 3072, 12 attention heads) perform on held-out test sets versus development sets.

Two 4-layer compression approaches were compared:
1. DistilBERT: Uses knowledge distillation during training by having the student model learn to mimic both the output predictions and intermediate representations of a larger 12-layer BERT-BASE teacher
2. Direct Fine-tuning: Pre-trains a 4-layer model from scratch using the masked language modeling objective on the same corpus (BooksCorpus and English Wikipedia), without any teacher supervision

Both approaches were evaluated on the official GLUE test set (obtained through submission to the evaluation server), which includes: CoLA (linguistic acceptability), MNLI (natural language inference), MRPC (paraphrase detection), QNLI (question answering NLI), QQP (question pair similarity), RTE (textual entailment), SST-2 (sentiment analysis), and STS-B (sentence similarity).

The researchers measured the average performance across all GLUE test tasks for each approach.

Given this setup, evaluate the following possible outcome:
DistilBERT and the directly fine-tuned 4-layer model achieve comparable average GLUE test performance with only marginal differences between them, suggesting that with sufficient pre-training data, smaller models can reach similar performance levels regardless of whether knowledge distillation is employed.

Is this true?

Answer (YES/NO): YES